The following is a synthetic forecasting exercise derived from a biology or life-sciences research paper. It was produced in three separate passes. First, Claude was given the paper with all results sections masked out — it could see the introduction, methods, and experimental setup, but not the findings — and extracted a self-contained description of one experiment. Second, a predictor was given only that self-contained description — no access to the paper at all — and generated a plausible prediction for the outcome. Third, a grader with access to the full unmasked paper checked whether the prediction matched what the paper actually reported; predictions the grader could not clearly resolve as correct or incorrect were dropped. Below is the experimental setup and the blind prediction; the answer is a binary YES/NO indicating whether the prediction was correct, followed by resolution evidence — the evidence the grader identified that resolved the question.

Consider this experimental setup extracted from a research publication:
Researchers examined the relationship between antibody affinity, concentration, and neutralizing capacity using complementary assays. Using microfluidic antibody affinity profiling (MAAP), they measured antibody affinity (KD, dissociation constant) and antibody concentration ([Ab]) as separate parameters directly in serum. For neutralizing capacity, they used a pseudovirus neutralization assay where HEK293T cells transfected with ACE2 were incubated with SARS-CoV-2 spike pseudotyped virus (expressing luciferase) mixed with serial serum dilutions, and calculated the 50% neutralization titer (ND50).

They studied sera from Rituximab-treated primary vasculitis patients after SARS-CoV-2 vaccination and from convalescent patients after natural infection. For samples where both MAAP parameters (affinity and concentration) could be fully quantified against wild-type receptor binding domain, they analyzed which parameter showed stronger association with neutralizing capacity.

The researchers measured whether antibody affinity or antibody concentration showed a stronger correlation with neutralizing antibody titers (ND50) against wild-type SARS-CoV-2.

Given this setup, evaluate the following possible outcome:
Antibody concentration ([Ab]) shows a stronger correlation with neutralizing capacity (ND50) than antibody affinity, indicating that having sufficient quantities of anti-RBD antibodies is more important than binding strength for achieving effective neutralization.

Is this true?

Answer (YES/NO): YES